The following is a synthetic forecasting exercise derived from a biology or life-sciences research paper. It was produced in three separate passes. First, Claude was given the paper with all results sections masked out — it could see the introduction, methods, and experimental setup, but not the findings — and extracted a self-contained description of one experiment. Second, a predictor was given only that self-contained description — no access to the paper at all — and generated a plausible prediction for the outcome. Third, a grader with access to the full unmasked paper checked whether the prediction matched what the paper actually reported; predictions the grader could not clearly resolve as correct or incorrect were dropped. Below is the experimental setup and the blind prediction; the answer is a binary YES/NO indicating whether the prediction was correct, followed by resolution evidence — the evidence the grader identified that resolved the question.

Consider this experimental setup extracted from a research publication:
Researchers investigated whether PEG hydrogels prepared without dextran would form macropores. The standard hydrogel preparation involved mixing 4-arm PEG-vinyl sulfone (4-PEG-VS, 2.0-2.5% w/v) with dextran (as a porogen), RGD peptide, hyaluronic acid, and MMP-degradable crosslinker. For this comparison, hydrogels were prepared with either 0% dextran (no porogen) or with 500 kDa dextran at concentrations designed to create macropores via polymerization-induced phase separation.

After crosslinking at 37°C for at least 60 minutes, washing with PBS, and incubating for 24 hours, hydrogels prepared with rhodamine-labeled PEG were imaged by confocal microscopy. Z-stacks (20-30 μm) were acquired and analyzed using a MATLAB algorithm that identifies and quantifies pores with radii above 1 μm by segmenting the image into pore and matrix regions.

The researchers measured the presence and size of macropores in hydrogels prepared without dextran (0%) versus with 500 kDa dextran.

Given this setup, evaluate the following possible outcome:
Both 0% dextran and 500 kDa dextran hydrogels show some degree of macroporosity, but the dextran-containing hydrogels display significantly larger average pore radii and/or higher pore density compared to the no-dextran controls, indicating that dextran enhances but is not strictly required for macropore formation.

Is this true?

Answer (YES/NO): NO